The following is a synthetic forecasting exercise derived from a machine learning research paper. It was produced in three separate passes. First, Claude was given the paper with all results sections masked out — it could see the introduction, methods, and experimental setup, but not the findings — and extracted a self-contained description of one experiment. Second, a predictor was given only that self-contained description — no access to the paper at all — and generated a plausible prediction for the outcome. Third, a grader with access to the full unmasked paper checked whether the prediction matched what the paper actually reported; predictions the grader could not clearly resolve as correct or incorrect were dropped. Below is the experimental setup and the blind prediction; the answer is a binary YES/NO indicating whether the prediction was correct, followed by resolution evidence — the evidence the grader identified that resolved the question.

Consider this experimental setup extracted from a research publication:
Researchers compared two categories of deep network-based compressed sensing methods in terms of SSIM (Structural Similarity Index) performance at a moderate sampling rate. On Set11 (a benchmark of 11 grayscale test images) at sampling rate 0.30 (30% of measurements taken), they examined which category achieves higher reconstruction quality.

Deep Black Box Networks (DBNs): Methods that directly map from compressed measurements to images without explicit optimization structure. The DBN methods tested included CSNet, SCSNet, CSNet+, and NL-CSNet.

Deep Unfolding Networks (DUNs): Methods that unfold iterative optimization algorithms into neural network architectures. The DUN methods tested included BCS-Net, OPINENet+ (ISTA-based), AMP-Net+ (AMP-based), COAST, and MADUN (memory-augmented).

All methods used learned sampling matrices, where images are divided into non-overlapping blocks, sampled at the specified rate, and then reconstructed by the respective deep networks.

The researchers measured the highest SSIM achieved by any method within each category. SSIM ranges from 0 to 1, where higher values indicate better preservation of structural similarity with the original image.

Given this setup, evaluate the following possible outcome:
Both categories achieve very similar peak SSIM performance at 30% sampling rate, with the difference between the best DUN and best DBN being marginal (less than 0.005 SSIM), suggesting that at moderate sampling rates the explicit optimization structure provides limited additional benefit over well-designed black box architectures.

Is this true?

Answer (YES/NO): NO